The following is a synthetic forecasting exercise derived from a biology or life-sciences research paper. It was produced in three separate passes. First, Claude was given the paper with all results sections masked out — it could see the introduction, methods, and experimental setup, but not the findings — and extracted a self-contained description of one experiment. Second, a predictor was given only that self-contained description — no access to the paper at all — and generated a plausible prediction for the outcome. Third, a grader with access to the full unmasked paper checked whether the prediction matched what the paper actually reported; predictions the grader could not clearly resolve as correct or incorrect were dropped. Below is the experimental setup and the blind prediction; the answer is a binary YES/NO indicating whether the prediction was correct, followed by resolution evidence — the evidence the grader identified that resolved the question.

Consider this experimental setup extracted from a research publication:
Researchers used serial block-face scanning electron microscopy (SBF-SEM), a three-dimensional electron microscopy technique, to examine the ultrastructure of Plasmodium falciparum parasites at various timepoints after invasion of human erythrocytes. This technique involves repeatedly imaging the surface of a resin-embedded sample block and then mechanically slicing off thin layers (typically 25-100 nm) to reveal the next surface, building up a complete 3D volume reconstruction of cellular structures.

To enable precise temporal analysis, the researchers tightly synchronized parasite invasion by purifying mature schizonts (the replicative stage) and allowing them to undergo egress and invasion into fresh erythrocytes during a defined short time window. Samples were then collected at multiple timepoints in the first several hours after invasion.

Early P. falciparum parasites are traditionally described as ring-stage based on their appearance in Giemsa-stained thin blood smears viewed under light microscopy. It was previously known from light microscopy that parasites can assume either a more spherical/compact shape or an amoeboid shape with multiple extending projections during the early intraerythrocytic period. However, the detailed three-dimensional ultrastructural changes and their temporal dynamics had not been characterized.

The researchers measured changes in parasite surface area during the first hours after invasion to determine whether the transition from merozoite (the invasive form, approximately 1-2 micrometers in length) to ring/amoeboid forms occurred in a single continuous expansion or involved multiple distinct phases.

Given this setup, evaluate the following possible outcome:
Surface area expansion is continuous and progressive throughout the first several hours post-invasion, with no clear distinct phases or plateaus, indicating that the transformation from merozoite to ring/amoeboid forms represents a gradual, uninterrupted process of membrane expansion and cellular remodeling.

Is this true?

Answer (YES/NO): NO